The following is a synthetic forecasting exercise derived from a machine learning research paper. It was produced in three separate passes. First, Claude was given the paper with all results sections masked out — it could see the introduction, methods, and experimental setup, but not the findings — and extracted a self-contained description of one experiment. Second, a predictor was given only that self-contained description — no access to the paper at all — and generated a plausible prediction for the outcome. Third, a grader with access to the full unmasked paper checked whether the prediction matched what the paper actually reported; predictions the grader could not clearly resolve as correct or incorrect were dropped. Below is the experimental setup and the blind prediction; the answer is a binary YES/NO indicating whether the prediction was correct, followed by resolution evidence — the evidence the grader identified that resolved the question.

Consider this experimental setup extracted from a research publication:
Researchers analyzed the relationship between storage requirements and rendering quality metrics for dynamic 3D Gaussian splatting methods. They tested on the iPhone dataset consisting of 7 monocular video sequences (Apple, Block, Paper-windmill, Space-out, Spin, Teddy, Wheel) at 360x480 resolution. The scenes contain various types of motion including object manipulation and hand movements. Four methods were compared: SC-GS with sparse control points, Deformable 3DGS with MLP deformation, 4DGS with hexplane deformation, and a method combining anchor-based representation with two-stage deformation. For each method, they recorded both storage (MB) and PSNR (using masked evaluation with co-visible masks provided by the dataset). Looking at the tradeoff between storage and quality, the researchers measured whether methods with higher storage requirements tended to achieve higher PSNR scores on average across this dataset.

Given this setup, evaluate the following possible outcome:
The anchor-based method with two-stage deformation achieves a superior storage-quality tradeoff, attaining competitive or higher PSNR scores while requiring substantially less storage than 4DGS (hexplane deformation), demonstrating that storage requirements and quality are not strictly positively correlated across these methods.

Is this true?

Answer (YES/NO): YES